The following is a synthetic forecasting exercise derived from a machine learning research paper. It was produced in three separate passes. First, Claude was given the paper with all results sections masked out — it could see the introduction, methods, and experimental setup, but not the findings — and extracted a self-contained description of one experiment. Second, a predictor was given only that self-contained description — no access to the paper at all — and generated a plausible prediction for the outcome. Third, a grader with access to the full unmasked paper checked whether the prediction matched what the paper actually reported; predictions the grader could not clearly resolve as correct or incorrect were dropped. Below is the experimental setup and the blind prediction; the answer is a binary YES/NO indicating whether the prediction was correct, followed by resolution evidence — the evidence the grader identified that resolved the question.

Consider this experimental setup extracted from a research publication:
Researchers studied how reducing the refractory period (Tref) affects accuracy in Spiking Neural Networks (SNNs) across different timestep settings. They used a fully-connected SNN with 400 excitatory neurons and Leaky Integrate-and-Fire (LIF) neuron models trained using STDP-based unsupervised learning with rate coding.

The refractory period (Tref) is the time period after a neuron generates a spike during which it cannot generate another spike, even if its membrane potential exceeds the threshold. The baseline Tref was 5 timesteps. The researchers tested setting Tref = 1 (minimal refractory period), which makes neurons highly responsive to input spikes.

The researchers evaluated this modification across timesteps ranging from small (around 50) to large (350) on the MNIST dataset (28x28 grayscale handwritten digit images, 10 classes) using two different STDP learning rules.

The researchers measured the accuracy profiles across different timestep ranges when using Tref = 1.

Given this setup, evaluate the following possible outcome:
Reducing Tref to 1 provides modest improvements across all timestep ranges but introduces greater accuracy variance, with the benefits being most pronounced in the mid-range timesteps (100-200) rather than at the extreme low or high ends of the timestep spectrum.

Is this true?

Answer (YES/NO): NO